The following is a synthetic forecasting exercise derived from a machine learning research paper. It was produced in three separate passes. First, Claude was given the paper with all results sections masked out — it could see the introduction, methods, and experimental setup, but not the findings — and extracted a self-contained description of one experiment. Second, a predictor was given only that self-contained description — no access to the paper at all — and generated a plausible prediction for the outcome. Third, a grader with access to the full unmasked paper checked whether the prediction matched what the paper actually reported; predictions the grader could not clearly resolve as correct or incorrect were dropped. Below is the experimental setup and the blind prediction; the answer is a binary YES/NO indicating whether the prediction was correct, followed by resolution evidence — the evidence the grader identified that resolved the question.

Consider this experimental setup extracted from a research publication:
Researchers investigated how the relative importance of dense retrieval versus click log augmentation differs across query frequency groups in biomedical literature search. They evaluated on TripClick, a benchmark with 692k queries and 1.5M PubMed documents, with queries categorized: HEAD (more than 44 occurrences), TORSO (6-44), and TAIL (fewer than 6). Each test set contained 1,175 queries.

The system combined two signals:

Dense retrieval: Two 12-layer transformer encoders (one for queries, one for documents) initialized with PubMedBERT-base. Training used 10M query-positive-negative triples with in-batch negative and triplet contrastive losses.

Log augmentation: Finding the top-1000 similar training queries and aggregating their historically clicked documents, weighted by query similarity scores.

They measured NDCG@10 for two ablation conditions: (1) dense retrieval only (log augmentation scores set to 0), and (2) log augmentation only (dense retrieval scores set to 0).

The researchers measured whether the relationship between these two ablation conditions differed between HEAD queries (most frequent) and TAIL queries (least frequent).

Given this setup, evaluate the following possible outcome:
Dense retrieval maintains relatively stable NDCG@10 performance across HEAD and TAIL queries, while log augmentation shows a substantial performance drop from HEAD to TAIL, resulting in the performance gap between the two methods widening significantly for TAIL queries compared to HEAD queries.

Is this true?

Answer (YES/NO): NO